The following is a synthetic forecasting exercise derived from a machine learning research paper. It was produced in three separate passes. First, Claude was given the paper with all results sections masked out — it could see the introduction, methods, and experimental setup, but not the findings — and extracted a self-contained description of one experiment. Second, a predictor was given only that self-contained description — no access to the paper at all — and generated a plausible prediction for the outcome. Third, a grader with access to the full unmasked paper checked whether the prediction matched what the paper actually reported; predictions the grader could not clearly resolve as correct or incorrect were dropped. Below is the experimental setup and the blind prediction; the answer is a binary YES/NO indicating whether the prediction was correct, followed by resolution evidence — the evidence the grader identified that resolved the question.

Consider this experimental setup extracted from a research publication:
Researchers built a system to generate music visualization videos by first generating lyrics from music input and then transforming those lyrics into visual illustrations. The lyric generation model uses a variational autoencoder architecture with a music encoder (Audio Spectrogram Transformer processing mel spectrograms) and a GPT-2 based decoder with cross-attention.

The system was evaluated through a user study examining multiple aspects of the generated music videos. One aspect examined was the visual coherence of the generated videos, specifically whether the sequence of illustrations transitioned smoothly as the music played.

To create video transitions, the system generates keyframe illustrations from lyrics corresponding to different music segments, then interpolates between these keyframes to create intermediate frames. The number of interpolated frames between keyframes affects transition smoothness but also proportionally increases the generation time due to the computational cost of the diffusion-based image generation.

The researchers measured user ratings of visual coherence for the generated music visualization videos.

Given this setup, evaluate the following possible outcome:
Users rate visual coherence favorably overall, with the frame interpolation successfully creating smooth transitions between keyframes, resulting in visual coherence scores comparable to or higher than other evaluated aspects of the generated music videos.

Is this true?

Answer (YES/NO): NO